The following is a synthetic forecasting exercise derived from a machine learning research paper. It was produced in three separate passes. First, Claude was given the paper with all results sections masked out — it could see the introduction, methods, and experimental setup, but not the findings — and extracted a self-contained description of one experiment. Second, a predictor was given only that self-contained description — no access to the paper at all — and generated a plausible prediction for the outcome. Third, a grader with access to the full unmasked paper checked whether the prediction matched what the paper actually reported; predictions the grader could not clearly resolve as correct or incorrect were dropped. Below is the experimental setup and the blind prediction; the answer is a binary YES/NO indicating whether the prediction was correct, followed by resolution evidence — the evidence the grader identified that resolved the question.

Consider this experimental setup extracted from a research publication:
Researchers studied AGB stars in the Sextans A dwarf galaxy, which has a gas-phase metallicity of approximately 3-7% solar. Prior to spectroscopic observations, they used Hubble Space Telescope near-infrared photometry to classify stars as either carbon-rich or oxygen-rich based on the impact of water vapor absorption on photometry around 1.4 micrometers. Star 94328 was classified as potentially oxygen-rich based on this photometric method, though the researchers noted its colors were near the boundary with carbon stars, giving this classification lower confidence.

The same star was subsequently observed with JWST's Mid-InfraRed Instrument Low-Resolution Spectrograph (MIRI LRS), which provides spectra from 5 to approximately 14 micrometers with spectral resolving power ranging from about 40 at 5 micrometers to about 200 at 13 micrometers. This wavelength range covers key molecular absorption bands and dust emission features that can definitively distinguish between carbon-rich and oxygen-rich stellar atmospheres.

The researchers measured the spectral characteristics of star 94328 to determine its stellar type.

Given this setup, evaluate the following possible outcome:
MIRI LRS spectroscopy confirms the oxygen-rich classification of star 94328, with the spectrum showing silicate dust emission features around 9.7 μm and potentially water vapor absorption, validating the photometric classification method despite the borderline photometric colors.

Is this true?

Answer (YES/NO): NO